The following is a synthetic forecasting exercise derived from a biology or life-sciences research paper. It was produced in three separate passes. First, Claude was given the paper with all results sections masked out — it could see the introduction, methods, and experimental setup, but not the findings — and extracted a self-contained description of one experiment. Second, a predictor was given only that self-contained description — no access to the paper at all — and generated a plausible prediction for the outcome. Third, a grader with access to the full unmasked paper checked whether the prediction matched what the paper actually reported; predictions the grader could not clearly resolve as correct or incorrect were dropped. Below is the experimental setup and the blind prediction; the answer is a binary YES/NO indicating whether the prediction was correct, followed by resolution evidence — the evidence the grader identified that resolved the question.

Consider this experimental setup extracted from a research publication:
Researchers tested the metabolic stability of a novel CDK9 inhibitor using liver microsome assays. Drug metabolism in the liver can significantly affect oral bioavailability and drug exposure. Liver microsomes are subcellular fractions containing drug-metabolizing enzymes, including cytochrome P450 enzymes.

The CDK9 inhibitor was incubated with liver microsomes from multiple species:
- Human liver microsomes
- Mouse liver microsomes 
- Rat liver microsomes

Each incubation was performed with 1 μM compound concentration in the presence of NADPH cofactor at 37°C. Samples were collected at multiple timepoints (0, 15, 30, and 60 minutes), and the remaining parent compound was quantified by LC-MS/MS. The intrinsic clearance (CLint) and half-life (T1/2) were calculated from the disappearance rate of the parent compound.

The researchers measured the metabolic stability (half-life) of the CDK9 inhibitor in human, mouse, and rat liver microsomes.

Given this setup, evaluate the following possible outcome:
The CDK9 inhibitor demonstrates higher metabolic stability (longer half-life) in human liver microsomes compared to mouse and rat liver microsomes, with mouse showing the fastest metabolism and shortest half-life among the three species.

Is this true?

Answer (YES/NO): YES